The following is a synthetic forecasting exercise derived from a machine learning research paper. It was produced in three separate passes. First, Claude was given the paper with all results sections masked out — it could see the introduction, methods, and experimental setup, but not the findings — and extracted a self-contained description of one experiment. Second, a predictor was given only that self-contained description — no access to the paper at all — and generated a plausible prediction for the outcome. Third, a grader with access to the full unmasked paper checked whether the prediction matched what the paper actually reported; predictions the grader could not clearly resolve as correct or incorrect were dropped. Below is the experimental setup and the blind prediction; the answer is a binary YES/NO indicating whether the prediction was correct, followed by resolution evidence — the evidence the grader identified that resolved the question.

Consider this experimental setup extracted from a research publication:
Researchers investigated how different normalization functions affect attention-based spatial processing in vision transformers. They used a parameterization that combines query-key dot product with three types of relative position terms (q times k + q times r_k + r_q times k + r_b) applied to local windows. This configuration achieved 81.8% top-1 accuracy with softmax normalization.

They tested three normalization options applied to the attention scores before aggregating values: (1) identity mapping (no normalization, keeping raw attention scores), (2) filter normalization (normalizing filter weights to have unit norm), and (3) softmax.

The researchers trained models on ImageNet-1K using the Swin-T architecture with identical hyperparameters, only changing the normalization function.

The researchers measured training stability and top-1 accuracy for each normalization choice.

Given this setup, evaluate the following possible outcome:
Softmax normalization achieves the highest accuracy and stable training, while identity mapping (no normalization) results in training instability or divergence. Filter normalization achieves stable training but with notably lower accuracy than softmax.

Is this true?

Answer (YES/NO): NO